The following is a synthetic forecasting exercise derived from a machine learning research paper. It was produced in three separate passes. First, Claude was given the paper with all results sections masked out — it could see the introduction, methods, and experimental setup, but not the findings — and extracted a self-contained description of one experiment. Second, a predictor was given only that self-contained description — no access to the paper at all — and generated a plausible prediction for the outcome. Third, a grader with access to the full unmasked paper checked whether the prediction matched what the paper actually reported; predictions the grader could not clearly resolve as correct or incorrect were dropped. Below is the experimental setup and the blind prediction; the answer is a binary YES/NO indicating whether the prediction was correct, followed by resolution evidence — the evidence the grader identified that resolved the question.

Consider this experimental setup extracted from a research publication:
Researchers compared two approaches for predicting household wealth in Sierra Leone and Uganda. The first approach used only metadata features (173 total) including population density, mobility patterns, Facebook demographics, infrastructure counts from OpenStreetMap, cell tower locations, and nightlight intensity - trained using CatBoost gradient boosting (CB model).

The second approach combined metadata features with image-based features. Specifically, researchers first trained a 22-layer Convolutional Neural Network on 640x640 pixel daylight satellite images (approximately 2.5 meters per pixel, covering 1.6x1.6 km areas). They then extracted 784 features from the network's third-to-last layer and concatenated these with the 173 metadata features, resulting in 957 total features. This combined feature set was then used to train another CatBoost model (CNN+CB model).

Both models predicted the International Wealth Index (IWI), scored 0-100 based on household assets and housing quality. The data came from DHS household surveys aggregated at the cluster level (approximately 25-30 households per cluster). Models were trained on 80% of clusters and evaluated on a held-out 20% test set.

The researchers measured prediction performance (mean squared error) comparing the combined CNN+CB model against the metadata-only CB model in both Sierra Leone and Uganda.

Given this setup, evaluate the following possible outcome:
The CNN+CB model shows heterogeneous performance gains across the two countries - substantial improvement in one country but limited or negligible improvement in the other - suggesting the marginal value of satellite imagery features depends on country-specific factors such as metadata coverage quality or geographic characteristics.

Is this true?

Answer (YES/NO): NO